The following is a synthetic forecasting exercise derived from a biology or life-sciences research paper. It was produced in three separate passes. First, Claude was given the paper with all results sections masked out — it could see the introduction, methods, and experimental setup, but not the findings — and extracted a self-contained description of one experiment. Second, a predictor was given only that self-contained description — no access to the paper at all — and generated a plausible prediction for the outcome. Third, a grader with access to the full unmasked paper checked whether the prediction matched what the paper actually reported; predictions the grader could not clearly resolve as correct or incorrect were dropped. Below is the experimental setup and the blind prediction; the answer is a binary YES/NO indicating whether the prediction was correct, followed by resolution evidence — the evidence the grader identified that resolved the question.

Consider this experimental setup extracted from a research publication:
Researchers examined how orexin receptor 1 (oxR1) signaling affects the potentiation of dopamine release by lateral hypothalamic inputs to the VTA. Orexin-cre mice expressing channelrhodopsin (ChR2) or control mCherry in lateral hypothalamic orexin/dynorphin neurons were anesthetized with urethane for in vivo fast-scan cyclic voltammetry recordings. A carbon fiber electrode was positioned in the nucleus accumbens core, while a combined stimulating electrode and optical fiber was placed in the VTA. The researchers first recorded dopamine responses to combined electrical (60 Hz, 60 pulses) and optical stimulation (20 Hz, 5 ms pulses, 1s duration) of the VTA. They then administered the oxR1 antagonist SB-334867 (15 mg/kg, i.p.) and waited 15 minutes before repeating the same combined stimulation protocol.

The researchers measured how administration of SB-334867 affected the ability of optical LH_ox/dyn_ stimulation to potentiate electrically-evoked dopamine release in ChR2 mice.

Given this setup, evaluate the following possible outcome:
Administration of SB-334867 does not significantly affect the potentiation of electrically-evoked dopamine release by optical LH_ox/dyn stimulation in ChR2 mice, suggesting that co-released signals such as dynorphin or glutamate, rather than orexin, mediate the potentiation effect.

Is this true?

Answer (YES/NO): NO